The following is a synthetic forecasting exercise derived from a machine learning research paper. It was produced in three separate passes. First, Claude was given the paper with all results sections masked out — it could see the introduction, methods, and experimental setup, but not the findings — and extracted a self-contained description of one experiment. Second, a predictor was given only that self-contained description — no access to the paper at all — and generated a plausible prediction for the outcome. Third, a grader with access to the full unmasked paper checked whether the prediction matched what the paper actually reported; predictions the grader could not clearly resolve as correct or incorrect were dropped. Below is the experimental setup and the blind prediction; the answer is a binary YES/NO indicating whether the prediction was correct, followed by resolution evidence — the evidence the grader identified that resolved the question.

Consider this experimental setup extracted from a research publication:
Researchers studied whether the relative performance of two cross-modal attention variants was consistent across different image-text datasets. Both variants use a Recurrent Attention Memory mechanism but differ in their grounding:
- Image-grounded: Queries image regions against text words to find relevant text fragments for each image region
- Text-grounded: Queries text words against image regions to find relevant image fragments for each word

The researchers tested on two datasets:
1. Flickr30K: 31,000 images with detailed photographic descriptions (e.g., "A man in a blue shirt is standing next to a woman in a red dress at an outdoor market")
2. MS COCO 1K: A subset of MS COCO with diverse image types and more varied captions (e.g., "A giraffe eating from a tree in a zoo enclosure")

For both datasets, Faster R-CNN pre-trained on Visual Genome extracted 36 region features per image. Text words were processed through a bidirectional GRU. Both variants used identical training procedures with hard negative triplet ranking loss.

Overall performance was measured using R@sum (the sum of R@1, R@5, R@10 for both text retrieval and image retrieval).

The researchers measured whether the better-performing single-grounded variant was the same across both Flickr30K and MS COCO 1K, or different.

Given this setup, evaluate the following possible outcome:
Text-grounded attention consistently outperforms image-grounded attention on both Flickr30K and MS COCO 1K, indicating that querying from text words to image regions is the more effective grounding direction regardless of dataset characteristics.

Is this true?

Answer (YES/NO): NO